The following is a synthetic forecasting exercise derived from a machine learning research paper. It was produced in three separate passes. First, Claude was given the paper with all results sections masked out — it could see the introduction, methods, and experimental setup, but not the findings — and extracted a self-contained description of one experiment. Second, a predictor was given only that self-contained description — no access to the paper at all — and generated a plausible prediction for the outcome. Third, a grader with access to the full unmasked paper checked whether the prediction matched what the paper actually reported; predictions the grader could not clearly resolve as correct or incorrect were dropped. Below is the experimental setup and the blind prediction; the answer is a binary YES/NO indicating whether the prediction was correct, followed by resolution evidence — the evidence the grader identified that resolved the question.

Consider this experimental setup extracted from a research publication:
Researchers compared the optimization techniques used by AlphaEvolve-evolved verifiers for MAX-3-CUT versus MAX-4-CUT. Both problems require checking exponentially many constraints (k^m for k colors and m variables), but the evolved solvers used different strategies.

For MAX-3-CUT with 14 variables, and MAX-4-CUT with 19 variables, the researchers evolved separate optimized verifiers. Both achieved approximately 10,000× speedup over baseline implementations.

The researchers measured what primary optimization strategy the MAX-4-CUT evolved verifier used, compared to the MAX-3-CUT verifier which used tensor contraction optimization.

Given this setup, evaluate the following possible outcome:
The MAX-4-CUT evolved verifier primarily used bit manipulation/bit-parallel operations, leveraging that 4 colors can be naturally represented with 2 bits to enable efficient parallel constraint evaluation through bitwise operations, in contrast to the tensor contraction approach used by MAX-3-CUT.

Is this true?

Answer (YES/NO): NO